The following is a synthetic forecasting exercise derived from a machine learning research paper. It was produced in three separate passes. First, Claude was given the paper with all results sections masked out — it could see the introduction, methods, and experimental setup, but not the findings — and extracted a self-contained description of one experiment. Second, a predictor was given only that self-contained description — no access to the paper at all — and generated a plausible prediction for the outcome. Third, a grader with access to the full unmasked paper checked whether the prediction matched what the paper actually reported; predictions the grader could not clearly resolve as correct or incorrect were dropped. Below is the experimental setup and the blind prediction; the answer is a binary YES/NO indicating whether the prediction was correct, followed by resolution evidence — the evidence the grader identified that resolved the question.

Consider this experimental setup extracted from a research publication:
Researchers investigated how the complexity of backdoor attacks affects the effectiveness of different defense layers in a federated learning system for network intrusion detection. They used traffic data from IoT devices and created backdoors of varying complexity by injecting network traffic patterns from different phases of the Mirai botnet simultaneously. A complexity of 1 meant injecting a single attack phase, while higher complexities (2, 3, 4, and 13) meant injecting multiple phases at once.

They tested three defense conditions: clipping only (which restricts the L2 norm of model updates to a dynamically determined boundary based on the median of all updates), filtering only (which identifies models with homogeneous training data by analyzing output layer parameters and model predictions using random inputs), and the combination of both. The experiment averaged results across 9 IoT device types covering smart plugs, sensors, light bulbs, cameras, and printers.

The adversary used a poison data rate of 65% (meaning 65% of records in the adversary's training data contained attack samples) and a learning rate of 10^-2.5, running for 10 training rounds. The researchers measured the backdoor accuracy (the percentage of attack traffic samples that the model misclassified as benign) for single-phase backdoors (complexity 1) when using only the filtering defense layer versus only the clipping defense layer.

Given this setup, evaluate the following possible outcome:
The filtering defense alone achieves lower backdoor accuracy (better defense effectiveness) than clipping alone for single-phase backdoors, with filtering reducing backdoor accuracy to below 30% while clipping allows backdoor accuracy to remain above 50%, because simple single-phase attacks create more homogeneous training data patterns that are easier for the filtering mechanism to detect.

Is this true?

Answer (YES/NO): YES